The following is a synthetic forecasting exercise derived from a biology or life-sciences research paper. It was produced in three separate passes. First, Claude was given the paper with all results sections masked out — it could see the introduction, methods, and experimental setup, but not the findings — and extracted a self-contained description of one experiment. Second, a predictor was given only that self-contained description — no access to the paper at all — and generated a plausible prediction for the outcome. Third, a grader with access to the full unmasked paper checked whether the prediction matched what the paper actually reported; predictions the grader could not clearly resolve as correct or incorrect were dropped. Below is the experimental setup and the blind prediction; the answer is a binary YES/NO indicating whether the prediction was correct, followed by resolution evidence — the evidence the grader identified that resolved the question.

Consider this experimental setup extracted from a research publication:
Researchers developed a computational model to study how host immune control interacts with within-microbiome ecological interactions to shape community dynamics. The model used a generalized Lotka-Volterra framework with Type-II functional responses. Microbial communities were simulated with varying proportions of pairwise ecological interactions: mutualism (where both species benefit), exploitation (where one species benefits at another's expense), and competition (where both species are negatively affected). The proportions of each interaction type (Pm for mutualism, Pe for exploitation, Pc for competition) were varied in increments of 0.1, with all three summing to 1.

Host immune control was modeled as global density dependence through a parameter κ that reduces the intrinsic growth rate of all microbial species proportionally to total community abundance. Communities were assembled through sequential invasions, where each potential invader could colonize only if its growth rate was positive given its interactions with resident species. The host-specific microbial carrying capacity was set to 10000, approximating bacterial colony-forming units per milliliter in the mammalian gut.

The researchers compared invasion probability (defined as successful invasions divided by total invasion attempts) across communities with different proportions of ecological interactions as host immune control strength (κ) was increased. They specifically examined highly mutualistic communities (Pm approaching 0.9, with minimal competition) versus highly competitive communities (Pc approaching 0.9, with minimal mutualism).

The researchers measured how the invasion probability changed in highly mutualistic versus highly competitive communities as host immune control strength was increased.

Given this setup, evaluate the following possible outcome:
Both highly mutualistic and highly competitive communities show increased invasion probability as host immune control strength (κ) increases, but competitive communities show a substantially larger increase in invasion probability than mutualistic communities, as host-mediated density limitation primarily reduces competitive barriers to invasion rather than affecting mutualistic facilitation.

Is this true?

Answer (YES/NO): NO